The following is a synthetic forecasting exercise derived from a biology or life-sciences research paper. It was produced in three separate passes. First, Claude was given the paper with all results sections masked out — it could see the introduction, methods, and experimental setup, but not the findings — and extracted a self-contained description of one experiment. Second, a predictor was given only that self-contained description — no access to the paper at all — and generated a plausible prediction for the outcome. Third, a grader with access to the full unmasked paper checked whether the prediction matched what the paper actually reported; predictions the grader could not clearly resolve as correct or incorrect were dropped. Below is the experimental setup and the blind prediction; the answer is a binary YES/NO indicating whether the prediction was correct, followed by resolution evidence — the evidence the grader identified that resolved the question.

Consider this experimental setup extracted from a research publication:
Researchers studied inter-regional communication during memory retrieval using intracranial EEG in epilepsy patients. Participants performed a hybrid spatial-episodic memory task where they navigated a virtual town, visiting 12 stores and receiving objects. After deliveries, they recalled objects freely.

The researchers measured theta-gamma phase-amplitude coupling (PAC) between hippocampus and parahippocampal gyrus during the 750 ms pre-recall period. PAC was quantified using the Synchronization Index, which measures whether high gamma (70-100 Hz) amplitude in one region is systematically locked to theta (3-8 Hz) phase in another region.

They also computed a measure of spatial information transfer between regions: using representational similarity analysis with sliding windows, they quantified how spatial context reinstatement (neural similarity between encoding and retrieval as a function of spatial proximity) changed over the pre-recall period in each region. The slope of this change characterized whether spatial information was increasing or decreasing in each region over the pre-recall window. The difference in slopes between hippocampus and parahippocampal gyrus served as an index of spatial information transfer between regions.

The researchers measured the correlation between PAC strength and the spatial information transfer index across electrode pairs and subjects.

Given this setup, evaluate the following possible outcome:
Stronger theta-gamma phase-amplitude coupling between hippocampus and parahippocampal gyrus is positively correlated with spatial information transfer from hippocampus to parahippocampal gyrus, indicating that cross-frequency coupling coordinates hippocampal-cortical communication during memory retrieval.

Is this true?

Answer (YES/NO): NO